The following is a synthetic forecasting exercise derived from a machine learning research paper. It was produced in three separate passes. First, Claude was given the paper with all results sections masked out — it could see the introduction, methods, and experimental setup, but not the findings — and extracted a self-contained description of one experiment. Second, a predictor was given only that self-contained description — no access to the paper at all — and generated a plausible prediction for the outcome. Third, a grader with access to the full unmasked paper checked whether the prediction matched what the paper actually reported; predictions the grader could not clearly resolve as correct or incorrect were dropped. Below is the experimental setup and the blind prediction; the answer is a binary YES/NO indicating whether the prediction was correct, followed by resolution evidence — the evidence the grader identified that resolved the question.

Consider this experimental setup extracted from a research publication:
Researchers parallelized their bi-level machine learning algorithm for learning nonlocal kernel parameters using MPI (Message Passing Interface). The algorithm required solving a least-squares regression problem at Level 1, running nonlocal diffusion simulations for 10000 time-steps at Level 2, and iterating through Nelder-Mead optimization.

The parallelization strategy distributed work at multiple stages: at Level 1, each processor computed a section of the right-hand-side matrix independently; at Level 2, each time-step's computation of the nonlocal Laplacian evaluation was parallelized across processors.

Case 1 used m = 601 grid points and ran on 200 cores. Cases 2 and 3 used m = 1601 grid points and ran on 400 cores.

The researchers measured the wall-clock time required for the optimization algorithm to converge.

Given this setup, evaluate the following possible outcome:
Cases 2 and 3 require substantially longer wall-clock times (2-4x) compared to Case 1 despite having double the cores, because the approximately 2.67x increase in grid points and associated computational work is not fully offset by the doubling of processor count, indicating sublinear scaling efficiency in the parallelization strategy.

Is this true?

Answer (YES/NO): NO